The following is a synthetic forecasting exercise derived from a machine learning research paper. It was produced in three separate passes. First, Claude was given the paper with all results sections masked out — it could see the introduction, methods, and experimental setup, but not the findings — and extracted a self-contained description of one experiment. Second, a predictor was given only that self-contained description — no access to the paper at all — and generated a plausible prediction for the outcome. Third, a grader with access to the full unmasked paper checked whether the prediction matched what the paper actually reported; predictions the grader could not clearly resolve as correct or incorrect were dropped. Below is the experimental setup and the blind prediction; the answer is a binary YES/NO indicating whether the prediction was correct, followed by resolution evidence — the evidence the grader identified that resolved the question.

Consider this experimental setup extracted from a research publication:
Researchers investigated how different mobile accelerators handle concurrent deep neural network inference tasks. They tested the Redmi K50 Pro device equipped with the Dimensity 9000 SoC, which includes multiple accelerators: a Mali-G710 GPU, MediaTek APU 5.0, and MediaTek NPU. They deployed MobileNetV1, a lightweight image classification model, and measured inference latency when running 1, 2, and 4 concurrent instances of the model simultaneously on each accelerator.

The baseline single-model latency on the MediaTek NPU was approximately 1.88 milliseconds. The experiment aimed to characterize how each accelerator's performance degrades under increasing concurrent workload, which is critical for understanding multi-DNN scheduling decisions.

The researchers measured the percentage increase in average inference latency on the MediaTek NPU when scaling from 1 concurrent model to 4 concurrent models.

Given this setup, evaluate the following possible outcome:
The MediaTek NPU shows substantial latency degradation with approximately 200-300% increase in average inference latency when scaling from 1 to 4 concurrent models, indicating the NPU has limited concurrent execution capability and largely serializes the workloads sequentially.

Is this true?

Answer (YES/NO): NO